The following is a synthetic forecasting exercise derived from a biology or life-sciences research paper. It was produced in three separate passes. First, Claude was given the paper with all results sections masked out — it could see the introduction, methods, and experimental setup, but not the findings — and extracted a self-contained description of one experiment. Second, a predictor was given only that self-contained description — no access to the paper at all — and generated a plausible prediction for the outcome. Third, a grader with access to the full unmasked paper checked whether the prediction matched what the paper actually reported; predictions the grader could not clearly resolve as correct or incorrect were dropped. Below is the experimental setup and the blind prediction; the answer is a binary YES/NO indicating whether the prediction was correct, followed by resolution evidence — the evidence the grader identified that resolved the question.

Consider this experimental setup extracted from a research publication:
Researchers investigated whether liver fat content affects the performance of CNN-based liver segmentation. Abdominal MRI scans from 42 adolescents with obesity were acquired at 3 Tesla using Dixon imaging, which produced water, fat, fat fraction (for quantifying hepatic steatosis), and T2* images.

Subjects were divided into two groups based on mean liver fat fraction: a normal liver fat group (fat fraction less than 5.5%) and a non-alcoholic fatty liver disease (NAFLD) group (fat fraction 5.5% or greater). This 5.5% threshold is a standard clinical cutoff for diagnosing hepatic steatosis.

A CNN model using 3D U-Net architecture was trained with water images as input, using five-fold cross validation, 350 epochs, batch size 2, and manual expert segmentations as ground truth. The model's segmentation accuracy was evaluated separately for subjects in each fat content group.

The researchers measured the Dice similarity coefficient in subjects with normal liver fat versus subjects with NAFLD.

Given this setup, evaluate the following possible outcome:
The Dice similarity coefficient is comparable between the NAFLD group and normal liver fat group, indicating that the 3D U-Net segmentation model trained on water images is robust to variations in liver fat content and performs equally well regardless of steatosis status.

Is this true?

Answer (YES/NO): YES